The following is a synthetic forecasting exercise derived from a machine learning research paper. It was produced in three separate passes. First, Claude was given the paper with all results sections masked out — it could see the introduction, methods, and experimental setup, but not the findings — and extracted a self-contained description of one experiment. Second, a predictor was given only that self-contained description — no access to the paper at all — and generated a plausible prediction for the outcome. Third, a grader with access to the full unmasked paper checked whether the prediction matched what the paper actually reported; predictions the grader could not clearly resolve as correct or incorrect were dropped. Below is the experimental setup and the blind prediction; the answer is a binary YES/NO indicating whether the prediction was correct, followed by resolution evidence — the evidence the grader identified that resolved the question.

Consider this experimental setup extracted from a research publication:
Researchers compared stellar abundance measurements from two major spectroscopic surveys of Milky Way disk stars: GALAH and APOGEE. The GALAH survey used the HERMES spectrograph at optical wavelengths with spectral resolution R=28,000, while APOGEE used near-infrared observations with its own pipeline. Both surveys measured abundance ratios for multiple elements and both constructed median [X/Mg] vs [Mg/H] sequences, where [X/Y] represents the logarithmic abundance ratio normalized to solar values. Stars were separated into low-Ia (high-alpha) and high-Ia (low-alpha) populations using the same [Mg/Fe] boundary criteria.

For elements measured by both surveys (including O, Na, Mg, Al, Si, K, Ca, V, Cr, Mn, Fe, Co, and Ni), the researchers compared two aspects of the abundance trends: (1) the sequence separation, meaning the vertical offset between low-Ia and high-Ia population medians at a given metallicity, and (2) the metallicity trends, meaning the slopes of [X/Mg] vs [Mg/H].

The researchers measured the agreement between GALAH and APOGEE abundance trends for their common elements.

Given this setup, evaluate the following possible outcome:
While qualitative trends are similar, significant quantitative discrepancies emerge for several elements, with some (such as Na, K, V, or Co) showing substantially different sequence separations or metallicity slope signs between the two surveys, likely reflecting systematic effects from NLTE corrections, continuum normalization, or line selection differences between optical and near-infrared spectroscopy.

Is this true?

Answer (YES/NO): YES